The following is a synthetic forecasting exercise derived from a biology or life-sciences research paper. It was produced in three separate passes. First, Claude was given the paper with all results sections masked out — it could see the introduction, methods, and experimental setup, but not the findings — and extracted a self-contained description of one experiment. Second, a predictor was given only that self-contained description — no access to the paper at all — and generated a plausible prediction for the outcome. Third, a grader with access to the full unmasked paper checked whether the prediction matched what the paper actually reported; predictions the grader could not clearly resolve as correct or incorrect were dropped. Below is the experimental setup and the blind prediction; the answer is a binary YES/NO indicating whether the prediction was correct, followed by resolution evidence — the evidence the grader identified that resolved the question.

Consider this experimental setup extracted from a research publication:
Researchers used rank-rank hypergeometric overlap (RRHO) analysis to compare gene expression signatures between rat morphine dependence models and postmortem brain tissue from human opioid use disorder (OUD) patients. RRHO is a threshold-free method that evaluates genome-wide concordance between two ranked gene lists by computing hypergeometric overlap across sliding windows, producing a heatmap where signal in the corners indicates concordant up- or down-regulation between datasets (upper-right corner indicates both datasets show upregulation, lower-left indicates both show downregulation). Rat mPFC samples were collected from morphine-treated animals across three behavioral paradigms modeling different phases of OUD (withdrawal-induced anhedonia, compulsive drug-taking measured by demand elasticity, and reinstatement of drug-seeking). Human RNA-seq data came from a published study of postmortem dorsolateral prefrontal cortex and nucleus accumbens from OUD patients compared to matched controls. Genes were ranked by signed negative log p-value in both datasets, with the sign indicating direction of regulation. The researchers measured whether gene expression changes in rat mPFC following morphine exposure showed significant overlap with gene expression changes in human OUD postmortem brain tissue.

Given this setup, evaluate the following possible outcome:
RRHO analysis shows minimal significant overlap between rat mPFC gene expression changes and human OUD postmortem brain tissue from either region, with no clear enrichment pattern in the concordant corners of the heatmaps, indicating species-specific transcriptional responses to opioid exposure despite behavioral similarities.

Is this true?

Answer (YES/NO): NO